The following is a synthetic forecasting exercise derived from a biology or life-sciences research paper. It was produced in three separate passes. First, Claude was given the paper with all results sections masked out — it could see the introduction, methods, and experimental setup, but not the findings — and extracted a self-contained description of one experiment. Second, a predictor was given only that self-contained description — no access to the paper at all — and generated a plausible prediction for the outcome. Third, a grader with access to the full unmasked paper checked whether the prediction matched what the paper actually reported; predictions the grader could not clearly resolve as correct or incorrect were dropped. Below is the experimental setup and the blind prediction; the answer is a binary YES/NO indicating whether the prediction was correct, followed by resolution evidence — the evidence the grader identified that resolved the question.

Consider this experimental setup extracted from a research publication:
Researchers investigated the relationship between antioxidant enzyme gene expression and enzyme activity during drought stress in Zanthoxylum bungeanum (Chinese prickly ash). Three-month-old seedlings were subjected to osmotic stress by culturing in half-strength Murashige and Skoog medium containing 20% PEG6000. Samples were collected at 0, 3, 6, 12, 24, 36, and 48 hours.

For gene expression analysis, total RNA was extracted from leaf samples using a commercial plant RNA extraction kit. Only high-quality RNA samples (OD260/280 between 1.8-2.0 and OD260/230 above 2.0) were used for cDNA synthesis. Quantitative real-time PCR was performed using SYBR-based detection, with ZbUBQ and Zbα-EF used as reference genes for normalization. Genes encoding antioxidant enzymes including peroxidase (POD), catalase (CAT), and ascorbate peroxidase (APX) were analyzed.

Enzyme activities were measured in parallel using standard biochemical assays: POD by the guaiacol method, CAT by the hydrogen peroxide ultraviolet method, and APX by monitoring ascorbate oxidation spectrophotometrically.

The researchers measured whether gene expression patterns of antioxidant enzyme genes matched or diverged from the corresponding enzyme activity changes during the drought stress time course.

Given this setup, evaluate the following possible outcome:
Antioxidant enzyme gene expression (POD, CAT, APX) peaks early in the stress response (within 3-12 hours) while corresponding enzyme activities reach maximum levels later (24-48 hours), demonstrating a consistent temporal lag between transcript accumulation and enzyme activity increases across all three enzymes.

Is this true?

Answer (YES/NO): NO